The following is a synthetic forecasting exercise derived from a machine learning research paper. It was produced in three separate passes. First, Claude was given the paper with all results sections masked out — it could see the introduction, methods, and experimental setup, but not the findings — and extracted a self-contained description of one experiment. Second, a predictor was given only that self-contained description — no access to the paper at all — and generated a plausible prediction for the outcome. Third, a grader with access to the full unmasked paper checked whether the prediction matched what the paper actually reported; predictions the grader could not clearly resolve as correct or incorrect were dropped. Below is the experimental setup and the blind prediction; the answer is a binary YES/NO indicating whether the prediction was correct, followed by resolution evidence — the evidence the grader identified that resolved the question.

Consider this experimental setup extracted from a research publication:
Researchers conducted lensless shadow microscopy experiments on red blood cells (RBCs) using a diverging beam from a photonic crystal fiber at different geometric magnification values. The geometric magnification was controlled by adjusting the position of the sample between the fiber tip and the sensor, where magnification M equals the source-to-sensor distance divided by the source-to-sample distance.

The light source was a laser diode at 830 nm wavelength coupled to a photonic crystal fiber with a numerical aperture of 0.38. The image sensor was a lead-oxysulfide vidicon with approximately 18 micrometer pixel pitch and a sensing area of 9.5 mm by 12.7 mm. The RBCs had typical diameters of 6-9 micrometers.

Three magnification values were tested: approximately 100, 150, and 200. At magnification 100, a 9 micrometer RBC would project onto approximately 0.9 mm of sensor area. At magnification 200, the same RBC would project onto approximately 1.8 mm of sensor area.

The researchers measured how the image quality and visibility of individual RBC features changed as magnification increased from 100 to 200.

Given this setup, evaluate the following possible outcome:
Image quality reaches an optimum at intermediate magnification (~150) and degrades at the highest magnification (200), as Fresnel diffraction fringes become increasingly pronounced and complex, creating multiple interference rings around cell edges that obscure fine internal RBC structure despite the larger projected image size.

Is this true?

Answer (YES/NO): NO